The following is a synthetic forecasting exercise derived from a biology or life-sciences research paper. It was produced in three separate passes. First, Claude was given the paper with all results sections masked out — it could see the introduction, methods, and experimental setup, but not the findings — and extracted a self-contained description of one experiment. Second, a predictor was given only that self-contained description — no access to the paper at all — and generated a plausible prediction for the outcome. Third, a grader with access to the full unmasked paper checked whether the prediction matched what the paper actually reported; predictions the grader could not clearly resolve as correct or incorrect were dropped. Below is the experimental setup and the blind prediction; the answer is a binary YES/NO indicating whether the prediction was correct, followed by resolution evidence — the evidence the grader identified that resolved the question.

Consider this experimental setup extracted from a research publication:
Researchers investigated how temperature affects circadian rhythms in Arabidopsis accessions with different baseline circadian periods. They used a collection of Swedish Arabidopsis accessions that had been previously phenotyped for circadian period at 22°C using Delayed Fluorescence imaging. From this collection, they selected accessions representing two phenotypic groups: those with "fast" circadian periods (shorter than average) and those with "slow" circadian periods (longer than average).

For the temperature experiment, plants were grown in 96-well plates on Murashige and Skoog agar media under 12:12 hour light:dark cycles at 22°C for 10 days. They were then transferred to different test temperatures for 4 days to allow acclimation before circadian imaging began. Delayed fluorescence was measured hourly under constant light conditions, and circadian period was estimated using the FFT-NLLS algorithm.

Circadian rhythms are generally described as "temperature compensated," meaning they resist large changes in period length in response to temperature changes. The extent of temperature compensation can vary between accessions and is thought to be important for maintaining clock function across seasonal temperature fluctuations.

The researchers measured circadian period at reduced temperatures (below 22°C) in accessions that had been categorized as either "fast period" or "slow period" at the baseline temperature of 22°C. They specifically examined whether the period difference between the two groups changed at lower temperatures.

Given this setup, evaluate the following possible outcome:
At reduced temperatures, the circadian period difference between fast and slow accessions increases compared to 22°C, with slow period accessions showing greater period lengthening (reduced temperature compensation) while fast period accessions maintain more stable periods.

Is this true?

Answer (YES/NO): NO